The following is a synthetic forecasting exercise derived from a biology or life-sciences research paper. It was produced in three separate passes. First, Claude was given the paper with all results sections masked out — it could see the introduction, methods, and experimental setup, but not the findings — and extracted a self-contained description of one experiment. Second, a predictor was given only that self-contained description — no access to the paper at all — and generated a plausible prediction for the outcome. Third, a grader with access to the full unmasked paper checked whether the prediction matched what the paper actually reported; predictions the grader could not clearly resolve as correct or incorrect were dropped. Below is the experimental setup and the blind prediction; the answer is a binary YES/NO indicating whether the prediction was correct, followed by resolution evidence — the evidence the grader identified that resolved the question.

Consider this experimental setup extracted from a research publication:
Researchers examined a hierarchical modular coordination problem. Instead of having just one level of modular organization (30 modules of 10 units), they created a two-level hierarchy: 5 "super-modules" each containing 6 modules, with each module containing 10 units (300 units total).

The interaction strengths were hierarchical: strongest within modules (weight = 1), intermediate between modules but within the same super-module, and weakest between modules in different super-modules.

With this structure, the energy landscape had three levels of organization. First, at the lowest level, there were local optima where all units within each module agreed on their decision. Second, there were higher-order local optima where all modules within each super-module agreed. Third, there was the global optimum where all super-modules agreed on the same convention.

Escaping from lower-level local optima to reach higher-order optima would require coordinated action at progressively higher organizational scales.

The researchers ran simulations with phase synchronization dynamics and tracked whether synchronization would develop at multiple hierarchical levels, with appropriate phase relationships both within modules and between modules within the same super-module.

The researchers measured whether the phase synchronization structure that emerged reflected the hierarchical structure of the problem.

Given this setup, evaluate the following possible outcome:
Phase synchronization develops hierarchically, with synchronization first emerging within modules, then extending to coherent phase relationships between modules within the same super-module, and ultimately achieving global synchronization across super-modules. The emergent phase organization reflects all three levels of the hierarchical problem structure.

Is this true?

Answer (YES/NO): YES